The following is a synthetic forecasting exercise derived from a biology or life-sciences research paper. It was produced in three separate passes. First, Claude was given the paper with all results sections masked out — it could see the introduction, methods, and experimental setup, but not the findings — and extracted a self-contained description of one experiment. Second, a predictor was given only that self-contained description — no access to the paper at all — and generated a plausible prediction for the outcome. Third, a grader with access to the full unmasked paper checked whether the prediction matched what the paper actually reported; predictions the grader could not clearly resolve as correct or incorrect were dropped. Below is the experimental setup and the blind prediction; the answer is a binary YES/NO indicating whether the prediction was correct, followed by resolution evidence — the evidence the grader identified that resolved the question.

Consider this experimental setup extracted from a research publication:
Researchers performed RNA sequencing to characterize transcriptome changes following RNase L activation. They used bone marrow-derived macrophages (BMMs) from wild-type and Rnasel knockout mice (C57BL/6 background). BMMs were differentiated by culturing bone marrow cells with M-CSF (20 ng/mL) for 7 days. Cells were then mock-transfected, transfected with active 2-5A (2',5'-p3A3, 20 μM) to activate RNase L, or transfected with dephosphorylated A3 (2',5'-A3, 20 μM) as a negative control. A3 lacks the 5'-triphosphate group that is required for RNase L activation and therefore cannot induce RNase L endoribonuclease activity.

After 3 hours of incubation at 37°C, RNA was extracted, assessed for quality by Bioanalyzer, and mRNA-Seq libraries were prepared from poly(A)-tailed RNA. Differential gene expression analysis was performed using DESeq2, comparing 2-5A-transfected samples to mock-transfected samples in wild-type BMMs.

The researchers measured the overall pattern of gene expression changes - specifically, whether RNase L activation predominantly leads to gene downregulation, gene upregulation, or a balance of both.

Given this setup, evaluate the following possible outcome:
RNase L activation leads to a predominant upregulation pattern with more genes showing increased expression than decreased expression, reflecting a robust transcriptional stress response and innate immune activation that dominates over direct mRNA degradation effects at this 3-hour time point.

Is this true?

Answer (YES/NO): NO